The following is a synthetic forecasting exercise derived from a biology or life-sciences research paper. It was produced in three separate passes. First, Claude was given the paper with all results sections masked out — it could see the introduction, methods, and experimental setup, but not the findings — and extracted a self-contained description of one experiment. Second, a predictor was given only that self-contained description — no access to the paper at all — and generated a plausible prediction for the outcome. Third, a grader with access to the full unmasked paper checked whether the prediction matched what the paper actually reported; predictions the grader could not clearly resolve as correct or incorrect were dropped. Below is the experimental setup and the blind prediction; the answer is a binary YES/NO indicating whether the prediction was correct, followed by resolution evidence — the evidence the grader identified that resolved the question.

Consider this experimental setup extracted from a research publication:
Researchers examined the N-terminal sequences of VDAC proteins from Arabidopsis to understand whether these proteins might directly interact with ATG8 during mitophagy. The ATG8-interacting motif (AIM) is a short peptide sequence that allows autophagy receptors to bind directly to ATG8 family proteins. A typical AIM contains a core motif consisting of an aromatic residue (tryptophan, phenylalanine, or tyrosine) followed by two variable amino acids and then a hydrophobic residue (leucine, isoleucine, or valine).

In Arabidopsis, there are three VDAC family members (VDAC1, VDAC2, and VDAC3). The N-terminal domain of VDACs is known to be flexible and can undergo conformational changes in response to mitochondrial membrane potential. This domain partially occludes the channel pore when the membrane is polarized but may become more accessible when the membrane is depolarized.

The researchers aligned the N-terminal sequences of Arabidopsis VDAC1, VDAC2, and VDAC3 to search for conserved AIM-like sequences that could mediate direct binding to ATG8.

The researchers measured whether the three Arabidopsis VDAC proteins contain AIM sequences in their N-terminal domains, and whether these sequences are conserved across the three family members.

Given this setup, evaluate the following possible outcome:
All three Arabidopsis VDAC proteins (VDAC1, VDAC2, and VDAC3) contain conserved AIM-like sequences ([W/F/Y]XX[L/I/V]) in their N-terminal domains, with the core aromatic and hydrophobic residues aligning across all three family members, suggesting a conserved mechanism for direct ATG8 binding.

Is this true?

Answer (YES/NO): YES